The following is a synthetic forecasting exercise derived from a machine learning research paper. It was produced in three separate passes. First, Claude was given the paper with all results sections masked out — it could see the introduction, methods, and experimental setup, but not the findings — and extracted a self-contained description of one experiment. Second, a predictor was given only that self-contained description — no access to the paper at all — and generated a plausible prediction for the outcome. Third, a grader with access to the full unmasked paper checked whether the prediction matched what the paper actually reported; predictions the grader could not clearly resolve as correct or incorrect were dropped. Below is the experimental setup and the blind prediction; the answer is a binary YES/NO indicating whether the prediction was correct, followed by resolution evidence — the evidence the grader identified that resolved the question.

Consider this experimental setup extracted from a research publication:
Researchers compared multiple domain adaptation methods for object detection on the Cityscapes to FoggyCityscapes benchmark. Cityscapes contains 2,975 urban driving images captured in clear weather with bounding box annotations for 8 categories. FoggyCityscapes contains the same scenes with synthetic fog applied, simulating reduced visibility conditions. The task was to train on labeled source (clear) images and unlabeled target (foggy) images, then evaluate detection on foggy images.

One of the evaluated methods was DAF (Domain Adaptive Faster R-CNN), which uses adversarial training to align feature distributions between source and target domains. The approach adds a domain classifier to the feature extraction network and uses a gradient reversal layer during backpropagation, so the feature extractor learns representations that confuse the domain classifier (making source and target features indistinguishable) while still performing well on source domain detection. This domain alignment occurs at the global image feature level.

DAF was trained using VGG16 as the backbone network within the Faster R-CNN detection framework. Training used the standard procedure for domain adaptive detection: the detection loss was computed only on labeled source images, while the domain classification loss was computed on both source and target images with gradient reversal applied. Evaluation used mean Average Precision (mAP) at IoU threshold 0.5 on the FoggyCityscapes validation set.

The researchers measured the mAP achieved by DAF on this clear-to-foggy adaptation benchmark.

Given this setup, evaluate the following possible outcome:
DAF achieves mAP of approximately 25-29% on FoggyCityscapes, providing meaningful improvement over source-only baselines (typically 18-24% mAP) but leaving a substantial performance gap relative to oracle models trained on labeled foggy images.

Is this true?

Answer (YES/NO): YES